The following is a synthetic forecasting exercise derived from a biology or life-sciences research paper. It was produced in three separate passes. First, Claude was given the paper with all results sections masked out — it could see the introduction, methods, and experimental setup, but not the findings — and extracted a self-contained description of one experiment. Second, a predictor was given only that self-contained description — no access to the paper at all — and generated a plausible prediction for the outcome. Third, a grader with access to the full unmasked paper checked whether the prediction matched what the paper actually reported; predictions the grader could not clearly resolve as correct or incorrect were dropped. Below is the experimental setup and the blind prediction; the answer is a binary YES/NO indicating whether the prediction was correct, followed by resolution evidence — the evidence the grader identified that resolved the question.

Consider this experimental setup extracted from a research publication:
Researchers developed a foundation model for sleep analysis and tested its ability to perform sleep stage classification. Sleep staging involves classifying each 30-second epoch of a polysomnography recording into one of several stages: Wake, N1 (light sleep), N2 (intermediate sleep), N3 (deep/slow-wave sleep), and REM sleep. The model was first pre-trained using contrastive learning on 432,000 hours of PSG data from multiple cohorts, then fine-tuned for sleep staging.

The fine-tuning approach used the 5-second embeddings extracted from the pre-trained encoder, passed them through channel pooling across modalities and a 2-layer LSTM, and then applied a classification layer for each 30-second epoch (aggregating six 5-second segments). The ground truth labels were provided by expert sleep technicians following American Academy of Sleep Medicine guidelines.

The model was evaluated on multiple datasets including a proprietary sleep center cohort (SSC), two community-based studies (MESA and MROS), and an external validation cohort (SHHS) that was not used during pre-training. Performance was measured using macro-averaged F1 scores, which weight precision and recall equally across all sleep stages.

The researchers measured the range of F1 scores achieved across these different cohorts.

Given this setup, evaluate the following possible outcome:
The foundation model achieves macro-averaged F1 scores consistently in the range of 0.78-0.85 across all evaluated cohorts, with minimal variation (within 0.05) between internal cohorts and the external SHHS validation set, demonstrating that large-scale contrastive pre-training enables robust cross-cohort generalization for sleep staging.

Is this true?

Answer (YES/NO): NO